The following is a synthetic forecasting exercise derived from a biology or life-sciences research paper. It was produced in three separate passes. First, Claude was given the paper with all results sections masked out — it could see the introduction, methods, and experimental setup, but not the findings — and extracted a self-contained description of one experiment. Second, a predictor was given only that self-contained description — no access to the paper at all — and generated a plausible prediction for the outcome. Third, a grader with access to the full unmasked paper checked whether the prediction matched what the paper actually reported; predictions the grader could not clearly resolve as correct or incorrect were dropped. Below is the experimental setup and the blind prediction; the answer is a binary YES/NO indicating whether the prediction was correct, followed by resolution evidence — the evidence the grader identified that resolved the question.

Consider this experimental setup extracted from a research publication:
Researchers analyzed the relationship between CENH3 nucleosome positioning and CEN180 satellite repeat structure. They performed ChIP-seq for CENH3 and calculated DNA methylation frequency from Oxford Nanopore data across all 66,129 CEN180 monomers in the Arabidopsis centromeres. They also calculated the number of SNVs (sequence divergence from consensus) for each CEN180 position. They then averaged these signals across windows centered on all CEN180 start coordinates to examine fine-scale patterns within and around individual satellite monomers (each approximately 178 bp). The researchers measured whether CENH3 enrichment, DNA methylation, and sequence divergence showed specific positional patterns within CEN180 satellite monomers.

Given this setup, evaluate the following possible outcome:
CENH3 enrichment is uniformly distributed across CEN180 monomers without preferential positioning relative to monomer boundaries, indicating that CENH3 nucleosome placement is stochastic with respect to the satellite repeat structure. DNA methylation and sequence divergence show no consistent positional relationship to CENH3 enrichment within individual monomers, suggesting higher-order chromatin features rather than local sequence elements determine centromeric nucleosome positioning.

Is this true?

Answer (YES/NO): NO